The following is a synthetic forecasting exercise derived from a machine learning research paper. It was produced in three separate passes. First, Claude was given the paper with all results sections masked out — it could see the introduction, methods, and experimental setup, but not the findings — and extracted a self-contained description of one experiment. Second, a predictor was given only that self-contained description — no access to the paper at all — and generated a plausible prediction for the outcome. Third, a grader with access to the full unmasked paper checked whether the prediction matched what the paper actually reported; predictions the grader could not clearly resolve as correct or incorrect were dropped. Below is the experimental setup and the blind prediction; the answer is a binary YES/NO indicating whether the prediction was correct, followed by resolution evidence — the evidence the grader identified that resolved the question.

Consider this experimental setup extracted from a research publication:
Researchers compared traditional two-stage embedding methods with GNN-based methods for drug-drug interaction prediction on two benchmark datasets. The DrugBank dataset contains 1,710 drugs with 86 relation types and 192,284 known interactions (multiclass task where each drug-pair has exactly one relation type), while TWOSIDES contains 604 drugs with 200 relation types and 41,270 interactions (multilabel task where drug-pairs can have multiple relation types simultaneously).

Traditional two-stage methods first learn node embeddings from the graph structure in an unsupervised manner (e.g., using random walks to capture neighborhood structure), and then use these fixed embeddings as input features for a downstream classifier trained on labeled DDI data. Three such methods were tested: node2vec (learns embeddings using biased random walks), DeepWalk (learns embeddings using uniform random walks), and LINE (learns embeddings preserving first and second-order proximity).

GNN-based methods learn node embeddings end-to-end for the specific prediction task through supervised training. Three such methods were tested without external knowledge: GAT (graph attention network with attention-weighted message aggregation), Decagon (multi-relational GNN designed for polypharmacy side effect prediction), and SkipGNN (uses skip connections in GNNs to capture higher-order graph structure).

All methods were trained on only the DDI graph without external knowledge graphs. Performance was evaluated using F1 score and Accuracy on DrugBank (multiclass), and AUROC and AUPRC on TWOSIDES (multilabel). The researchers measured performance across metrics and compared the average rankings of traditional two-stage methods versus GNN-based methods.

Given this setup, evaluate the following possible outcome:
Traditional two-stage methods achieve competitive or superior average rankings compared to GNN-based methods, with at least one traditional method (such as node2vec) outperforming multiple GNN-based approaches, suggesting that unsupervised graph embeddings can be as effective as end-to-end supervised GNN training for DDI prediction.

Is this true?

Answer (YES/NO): NO